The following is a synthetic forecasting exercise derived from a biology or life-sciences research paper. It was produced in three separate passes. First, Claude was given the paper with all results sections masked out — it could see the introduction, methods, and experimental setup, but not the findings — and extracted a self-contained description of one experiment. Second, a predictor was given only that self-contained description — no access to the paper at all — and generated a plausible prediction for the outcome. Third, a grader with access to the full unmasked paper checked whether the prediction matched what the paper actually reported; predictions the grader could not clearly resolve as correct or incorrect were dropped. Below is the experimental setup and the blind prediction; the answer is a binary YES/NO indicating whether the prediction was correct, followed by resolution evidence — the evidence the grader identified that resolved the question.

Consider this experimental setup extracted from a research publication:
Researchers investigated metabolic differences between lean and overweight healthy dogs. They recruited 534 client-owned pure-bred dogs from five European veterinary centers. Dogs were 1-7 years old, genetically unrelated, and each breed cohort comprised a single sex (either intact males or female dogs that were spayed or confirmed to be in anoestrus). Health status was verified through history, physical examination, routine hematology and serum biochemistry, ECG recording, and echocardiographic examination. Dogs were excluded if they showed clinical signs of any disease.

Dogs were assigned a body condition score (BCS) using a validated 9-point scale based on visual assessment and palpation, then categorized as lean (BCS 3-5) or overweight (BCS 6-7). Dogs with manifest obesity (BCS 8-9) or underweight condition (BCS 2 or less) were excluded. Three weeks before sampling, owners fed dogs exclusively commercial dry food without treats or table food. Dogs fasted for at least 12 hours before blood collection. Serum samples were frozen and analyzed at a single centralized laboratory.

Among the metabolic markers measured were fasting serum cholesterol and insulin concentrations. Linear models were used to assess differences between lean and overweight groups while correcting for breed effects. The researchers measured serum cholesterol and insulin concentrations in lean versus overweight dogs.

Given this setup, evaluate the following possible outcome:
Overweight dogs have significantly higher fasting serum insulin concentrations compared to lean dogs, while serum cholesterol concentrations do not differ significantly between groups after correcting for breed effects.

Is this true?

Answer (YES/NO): NO